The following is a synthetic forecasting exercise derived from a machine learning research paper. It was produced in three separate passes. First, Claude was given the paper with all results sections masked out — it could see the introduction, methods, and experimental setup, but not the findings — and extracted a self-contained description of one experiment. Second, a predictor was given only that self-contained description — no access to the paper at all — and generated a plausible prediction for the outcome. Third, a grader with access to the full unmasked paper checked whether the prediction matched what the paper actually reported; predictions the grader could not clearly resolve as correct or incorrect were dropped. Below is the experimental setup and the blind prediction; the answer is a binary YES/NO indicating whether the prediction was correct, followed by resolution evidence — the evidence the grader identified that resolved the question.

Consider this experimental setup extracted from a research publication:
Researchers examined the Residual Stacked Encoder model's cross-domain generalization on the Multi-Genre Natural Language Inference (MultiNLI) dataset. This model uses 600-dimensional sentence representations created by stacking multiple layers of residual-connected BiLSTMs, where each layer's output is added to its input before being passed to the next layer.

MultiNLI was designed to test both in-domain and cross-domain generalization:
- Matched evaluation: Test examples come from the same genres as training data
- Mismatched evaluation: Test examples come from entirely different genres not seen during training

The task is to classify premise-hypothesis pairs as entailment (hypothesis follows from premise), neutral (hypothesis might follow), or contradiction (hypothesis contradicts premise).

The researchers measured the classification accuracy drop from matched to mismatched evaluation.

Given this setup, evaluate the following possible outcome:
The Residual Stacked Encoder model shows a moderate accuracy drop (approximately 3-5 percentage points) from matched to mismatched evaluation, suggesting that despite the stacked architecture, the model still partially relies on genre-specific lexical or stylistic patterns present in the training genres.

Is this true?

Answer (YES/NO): NO